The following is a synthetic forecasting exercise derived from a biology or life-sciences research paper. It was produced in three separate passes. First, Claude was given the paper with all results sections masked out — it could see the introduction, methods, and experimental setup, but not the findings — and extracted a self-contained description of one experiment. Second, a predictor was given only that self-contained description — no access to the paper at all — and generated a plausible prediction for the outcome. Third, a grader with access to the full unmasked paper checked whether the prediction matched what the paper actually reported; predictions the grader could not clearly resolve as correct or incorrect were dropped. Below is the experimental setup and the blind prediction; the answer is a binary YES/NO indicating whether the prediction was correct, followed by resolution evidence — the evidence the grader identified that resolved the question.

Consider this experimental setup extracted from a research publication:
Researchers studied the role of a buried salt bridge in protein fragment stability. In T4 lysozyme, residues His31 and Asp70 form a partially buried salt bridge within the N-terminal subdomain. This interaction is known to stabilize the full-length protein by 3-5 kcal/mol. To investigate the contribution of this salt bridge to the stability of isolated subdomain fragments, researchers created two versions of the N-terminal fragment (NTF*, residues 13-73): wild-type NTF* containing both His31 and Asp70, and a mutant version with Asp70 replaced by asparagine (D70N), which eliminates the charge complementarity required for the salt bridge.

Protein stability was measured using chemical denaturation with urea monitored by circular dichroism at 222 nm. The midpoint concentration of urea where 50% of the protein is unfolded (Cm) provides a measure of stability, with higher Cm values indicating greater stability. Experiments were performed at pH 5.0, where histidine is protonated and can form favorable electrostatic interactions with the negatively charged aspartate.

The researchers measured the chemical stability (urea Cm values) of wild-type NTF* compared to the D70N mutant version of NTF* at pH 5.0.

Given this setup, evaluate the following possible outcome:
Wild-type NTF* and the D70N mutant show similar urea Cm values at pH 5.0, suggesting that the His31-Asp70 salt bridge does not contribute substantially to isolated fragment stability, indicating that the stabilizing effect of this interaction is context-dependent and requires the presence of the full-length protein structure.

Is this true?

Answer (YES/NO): NO